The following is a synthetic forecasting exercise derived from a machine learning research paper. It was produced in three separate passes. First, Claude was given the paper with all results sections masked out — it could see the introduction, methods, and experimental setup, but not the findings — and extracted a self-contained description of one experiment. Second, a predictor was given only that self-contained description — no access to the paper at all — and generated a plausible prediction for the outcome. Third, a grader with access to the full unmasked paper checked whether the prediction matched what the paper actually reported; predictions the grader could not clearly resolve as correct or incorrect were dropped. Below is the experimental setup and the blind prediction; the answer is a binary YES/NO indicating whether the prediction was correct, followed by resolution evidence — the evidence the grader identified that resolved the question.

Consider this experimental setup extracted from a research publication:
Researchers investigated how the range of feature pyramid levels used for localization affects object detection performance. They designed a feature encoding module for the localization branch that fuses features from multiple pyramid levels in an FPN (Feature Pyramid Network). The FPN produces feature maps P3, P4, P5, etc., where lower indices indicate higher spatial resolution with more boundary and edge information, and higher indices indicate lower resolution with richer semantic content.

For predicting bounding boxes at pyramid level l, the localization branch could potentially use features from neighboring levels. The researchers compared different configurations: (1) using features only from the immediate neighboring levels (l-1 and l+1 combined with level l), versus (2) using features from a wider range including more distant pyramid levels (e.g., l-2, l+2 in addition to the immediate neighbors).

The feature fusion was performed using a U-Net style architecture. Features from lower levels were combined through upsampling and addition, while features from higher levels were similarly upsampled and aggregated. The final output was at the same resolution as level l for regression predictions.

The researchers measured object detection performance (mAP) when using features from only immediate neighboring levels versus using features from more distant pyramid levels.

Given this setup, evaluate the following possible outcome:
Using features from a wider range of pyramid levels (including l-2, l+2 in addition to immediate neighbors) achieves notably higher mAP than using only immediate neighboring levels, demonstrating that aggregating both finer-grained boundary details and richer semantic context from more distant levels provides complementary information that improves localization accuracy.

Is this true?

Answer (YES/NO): NO